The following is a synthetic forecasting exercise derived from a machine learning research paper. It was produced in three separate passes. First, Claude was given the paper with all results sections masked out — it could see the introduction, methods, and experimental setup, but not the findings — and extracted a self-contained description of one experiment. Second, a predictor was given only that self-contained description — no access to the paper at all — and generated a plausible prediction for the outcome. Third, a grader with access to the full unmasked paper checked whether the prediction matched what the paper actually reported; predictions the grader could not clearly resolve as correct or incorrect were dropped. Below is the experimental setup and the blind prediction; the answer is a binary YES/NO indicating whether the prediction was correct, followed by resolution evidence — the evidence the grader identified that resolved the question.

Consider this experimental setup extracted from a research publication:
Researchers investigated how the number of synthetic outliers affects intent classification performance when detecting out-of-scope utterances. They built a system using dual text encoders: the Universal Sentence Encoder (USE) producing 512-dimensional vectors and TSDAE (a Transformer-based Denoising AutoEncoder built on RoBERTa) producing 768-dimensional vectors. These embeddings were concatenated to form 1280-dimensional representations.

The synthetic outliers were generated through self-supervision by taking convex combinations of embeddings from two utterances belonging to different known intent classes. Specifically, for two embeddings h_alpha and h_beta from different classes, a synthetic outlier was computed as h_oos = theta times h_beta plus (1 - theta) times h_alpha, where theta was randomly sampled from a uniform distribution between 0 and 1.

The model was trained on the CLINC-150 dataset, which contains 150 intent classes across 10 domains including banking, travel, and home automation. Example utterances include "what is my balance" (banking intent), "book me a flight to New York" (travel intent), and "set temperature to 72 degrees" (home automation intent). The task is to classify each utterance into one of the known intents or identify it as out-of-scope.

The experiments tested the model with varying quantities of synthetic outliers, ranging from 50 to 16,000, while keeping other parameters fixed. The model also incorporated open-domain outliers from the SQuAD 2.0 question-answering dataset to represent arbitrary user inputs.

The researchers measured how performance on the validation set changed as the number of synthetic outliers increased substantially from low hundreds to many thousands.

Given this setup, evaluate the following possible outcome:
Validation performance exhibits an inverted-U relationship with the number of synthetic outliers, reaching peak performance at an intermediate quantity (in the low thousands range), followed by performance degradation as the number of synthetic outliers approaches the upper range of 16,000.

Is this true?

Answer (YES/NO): NO